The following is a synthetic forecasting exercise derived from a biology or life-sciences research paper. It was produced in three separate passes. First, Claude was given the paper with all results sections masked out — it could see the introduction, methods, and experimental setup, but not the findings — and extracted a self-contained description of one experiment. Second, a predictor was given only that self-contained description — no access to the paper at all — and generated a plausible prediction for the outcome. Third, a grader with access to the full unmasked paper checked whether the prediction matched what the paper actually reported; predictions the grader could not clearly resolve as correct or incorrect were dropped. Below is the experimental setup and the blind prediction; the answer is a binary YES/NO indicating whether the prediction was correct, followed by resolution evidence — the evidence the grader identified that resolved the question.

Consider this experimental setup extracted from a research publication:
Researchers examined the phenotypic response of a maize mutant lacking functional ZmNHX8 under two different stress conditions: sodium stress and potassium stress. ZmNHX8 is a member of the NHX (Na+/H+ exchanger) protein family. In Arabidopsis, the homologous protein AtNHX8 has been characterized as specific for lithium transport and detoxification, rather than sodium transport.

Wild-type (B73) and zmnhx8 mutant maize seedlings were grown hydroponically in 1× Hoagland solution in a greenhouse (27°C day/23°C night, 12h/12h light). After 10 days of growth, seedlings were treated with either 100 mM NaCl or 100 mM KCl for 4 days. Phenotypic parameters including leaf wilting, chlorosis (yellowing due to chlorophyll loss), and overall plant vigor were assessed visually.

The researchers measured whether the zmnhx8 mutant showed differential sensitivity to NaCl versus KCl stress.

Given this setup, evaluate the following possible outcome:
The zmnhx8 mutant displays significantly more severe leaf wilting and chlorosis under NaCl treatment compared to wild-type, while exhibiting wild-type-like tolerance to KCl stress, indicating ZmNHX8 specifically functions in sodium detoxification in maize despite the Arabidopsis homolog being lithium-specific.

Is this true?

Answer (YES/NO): NO